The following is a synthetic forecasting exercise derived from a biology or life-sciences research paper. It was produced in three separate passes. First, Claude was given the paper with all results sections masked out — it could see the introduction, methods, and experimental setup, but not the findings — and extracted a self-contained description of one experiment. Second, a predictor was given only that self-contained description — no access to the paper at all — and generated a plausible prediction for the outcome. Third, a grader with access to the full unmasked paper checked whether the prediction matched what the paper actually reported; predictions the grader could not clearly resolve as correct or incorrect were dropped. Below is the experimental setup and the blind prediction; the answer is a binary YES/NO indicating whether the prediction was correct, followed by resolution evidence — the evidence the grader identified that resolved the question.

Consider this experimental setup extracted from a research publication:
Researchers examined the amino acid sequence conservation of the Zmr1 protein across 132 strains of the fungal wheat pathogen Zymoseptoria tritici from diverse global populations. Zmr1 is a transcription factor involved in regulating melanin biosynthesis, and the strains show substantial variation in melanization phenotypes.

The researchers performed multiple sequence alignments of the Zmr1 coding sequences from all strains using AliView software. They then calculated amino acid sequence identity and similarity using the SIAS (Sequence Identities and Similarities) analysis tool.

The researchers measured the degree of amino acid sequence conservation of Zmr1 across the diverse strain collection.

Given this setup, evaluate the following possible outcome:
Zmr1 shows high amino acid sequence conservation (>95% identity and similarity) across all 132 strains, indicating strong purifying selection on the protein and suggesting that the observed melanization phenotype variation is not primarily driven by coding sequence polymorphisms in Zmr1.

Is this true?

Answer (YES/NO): YES